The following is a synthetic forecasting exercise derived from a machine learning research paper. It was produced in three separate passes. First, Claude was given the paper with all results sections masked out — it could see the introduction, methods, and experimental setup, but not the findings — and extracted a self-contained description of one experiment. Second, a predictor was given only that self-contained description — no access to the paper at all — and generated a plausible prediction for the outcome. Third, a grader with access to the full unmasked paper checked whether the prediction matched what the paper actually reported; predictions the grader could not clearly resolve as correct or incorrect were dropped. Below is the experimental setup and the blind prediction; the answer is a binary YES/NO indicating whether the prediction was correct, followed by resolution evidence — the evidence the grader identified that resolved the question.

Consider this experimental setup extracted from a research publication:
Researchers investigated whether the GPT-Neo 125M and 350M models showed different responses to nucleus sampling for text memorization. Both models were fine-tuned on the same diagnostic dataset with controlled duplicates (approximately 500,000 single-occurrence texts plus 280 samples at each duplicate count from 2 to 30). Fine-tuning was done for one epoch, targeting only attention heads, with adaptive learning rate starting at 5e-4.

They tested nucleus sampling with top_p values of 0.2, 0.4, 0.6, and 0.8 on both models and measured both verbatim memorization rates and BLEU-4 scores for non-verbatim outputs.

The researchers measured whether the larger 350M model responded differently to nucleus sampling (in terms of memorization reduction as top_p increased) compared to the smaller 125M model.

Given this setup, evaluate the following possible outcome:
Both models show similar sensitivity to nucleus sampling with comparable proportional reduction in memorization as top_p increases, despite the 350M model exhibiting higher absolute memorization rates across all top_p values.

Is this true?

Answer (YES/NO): NO